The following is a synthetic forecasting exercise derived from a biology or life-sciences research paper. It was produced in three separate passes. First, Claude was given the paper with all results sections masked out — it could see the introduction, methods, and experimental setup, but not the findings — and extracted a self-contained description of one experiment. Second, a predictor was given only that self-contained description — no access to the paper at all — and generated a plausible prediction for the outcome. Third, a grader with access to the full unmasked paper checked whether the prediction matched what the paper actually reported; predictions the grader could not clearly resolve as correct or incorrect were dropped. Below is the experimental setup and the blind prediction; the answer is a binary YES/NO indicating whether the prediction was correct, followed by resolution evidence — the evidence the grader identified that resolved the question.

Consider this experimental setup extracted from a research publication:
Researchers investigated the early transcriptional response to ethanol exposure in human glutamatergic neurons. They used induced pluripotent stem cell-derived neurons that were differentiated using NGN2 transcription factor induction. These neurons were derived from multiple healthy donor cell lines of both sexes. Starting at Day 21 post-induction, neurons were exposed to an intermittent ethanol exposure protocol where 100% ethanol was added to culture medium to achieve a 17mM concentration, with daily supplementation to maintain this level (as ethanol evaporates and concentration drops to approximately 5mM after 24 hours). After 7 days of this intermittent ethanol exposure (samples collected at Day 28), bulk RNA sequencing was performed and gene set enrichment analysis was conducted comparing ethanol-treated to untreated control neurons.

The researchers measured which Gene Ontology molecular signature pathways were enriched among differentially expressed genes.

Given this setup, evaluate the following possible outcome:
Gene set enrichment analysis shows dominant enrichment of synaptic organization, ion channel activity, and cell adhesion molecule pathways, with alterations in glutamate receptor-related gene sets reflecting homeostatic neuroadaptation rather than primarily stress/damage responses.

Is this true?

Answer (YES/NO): NO